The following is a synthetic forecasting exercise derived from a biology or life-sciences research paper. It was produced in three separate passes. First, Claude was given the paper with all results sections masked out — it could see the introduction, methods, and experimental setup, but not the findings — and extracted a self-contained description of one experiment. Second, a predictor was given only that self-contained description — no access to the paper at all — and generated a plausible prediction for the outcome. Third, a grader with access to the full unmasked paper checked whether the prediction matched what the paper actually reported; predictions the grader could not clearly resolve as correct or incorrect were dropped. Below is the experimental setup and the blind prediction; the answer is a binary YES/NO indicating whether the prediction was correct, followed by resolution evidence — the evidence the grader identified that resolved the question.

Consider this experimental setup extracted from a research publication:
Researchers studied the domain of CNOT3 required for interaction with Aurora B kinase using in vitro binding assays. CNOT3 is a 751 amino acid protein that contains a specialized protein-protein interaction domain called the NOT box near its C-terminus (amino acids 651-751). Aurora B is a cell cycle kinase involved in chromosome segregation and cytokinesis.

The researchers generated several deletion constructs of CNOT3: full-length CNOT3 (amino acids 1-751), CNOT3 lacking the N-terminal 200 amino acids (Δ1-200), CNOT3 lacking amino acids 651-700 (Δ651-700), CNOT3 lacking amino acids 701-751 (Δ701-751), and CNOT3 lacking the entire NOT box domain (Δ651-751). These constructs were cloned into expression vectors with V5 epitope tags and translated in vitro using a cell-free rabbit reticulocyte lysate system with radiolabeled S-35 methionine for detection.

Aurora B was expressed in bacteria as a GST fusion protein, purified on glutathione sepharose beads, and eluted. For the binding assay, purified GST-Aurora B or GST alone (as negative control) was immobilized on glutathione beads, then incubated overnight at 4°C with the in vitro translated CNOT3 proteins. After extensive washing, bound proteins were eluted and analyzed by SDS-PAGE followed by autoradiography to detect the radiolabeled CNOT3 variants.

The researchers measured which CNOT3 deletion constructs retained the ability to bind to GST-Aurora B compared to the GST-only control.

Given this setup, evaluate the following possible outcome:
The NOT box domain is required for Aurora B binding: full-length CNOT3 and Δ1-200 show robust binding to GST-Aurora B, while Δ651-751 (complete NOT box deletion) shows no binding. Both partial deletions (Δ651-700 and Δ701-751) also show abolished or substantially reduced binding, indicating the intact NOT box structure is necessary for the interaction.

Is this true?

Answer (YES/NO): NO